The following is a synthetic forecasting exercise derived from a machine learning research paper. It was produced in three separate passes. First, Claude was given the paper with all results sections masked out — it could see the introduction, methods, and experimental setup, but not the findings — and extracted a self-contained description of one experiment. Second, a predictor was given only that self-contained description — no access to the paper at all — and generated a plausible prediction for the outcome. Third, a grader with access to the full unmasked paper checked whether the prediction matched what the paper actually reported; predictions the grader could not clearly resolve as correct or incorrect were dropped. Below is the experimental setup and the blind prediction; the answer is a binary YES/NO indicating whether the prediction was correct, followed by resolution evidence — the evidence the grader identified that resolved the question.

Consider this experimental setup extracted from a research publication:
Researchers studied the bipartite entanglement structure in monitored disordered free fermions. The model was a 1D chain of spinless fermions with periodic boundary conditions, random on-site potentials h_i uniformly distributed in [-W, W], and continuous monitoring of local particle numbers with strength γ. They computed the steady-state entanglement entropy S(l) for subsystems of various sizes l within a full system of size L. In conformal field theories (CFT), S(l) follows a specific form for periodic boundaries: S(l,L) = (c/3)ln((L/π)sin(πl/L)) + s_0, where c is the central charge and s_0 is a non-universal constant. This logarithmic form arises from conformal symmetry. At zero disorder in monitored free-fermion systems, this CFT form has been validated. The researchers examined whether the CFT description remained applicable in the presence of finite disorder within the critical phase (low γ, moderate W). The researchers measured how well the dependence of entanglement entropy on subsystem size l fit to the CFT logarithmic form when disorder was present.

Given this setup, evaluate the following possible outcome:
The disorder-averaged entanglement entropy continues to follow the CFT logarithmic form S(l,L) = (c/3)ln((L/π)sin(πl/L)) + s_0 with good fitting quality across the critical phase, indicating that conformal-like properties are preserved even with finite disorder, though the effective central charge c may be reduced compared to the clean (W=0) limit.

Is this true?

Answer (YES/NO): NO